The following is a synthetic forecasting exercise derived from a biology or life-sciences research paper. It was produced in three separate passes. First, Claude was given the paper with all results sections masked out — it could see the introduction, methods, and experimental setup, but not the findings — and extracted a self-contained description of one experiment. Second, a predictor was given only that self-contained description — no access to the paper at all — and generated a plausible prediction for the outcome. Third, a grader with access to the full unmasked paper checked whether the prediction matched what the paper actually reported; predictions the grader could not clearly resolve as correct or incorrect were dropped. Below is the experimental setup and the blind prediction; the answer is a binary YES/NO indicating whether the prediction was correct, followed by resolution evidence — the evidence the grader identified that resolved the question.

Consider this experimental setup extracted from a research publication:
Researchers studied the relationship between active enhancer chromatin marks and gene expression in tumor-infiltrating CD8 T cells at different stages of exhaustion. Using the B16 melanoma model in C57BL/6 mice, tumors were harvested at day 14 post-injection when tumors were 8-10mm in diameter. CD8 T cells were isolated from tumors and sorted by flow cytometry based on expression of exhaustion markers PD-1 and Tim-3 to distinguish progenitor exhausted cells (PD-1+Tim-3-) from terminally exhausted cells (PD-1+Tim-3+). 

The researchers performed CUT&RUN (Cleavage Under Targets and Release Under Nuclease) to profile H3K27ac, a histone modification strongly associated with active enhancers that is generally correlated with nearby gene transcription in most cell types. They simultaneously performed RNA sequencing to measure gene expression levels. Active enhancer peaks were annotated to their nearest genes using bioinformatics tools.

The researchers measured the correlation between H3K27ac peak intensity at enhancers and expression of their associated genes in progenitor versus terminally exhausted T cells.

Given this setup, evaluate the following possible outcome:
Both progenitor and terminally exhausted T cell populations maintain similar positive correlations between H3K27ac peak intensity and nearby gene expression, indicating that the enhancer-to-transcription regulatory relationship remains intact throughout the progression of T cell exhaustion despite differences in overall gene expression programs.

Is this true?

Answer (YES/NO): NO